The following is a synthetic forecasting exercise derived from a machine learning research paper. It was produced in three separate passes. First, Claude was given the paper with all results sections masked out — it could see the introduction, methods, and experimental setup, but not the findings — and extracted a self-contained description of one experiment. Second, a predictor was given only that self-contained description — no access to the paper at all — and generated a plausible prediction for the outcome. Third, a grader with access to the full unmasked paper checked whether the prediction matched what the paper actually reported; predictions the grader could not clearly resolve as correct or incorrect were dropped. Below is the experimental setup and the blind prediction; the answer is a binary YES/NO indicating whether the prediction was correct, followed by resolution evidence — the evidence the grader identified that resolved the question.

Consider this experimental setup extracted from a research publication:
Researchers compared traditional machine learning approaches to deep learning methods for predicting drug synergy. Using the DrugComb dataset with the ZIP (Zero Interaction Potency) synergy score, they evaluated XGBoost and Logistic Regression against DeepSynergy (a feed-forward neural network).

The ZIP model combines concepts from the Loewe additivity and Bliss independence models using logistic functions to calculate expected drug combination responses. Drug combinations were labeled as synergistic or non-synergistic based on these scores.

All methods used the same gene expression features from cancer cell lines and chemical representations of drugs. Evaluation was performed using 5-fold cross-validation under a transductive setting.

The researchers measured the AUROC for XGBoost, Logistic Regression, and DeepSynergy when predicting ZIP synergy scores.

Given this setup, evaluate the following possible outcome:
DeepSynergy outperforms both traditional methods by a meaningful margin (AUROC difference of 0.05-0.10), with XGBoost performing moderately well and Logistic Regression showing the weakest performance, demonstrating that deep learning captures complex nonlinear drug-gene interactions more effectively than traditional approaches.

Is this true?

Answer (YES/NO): NO